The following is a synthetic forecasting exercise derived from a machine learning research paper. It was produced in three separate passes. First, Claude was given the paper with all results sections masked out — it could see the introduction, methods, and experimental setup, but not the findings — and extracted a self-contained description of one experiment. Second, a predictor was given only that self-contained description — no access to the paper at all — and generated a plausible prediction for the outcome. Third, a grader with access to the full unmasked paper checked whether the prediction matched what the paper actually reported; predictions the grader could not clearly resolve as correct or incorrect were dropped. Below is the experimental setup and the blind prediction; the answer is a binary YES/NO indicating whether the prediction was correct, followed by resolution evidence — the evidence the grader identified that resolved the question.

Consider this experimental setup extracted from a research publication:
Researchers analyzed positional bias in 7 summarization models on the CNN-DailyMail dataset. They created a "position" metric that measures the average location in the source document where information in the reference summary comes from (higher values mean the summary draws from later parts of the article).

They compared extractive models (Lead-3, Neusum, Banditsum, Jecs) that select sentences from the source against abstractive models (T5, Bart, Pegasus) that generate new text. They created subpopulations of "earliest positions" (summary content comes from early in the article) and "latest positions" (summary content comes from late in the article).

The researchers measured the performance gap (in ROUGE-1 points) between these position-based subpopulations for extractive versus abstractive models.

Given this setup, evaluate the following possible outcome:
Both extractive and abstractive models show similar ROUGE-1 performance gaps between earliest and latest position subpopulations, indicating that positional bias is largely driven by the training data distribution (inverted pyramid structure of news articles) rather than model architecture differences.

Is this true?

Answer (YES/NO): NO